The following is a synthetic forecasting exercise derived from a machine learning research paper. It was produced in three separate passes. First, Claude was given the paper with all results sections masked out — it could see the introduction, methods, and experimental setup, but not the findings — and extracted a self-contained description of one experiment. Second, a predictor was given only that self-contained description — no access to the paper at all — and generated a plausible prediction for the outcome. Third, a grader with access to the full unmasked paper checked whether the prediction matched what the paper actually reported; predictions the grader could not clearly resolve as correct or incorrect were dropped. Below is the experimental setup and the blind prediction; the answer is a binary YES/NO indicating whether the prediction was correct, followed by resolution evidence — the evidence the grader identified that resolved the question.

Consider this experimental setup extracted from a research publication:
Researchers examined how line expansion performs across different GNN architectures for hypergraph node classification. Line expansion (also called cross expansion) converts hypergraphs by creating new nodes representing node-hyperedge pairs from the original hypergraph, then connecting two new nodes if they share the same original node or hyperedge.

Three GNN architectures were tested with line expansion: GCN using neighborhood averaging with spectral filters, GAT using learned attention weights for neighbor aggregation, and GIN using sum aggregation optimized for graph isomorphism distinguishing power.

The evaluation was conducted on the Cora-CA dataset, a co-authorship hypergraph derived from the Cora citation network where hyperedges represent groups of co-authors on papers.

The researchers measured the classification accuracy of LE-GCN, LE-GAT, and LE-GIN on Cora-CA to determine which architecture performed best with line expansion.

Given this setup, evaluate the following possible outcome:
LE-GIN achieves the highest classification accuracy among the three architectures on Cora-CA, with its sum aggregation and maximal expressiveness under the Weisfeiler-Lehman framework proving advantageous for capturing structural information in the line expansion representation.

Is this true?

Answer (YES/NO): NO